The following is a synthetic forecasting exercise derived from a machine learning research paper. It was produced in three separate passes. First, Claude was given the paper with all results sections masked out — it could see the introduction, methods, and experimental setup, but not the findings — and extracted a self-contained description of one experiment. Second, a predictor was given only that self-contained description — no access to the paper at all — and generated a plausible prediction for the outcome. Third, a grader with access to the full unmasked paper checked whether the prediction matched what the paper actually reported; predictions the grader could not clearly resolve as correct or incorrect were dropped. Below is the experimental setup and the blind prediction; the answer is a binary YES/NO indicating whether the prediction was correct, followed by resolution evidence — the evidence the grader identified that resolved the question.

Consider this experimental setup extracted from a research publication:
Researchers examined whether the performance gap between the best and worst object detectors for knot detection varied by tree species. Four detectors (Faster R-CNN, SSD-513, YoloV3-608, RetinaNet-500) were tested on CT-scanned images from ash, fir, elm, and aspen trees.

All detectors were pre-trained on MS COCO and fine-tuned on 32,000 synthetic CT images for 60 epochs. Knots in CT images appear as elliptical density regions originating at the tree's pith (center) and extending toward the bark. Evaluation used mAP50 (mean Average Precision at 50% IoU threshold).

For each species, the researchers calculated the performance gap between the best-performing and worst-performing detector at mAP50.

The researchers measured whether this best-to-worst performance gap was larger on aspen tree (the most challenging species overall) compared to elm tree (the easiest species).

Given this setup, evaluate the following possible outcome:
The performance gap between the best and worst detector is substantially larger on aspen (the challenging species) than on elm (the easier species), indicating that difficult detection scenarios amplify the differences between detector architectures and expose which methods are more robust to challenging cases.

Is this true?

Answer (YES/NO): NO